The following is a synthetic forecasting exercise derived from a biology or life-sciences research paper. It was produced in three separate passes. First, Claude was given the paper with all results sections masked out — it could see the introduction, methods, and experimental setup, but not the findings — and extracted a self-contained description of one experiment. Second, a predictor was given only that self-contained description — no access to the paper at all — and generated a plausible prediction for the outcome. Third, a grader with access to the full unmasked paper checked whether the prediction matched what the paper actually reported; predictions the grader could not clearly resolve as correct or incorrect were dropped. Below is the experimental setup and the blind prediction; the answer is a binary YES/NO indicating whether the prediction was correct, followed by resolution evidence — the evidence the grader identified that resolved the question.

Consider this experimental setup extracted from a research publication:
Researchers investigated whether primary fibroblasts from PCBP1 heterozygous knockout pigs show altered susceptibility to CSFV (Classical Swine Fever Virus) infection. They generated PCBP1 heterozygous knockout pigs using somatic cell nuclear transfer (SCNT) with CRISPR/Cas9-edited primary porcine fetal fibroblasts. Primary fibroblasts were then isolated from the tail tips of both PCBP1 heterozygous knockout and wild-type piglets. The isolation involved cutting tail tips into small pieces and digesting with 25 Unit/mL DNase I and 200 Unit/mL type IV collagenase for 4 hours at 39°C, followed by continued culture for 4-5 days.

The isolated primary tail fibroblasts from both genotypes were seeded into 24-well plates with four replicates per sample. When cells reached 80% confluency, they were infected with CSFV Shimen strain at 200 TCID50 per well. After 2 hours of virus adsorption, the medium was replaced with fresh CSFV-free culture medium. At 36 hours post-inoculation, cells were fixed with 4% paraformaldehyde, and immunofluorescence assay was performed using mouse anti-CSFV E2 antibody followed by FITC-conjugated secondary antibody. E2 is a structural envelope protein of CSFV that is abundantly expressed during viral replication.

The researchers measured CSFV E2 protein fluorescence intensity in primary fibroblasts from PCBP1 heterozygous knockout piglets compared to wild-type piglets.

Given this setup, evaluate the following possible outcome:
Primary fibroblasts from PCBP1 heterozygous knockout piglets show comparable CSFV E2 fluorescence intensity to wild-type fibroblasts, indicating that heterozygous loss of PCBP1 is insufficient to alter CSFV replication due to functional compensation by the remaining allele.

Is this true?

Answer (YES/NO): NO